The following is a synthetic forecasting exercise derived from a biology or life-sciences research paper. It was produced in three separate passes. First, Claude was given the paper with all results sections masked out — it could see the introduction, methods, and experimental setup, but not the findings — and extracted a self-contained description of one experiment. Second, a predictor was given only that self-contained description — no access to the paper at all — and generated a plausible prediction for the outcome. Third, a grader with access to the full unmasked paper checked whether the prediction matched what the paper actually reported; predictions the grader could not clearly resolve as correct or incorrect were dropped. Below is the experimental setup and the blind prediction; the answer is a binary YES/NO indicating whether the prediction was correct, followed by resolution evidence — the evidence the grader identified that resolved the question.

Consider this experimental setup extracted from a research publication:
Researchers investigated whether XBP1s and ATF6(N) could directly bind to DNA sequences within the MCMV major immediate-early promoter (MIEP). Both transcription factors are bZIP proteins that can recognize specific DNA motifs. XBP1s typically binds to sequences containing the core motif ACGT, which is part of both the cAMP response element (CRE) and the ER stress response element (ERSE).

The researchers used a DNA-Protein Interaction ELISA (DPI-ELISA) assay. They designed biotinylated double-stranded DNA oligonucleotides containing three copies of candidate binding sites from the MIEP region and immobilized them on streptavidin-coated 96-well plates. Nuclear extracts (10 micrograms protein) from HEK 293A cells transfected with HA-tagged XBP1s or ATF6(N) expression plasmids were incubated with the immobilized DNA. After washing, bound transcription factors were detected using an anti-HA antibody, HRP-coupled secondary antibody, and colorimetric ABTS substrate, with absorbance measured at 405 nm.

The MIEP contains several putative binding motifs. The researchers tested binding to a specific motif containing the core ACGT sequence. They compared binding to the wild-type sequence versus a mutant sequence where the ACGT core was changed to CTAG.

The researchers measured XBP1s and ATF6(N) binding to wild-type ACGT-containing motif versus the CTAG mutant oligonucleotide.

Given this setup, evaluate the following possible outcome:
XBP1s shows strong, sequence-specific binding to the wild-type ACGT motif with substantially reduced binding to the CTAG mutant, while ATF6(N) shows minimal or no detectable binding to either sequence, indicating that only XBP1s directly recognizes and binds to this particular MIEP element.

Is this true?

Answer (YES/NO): NO